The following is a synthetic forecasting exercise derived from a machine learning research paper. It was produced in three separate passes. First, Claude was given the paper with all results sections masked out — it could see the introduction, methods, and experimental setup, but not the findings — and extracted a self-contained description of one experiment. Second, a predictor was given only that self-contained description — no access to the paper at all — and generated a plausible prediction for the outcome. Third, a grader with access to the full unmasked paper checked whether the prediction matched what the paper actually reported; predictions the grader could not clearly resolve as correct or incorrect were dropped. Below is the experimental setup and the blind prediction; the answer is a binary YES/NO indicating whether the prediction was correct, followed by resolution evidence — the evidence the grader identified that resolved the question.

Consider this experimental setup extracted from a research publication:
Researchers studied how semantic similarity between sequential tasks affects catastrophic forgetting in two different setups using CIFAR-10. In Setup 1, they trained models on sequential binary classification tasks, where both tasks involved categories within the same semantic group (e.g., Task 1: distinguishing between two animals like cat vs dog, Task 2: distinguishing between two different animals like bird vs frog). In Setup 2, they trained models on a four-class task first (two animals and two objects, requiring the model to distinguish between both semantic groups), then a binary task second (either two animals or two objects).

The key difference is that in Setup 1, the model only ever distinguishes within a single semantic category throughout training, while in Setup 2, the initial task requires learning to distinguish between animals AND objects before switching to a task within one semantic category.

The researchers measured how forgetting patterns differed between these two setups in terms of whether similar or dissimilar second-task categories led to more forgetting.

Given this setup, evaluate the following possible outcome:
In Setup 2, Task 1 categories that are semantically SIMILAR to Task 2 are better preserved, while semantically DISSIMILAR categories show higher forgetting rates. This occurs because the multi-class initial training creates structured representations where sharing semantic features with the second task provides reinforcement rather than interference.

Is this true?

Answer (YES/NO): NO